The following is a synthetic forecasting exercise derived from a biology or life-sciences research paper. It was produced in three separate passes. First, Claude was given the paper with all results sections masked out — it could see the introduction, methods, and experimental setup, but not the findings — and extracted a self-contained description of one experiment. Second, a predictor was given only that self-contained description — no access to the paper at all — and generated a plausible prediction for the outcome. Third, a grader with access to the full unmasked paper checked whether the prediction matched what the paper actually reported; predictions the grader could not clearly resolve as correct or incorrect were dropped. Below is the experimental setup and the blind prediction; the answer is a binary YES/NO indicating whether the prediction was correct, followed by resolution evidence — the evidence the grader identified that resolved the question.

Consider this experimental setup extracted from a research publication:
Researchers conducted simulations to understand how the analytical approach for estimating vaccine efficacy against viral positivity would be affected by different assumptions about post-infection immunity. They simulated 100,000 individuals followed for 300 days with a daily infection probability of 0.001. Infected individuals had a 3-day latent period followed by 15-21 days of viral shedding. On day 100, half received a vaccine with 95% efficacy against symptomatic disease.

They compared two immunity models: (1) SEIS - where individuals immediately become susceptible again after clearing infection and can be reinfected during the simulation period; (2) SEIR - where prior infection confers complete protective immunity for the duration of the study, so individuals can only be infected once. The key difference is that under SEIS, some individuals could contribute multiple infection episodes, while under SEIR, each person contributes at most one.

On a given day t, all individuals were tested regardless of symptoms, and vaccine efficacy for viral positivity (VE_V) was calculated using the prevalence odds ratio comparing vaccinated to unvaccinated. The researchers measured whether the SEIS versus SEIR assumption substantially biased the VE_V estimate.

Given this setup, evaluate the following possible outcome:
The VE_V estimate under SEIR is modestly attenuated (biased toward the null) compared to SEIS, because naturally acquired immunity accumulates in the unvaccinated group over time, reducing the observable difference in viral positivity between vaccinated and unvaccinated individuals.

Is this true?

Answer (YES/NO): YES